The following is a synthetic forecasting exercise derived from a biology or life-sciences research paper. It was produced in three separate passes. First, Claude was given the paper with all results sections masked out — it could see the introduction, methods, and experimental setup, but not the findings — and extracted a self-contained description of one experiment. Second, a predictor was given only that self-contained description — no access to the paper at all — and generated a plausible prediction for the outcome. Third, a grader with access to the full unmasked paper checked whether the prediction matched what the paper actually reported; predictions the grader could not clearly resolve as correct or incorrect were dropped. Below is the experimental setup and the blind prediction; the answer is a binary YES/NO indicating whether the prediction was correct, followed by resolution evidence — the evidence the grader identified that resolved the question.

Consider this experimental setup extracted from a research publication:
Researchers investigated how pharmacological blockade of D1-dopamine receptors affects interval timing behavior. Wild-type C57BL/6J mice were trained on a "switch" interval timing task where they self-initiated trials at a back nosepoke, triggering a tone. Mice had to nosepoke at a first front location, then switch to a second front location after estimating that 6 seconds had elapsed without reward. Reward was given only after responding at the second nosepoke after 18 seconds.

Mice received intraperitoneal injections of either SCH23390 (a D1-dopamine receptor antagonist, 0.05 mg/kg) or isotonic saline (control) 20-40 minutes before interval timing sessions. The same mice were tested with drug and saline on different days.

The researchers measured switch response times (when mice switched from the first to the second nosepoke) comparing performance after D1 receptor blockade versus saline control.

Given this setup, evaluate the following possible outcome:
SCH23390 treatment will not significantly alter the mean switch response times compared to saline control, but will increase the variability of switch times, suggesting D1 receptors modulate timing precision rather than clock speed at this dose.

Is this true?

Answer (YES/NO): NO